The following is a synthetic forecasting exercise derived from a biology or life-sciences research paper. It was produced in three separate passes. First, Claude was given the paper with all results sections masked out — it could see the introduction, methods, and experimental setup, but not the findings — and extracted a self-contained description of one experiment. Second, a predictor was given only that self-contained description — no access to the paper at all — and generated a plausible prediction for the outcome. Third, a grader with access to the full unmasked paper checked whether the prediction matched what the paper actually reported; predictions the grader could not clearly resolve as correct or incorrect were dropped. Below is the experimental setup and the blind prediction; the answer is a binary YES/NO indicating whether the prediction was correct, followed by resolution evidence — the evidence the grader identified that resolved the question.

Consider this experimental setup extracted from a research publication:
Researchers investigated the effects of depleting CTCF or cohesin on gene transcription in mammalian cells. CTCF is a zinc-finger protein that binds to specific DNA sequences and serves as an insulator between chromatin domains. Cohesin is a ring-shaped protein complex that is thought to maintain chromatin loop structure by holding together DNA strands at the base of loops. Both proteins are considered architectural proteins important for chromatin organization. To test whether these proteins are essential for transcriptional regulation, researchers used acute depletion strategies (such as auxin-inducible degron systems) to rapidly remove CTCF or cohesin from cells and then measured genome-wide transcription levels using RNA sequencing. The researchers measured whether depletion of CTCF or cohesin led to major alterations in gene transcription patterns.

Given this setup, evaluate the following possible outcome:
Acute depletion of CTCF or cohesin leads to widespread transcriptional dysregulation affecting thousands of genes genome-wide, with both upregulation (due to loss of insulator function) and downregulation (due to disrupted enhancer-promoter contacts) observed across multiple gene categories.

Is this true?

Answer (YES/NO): NO